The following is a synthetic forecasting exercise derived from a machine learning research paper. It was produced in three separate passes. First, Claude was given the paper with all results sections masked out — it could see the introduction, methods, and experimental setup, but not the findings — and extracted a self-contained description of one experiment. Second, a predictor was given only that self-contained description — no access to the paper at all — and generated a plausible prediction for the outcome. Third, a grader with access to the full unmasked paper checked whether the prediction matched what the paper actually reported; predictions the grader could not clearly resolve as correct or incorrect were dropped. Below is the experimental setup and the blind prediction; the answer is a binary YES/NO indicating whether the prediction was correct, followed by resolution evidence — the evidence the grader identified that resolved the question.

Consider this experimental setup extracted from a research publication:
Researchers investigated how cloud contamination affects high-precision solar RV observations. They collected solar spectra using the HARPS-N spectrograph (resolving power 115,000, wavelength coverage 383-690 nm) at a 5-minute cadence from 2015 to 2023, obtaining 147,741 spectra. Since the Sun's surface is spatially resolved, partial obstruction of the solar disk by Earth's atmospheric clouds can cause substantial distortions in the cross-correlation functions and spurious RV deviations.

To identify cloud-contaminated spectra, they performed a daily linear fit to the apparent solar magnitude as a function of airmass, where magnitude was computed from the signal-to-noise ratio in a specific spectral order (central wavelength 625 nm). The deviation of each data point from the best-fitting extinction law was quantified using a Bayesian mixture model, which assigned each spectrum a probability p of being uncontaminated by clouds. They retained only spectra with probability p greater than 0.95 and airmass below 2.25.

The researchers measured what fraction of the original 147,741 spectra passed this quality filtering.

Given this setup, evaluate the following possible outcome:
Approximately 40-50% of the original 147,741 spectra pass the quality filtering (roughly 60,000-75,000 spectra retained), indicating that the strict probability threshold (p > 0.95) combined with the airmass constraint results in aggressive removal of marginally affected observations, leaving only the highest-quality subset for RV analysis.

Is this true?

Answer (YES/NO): NO